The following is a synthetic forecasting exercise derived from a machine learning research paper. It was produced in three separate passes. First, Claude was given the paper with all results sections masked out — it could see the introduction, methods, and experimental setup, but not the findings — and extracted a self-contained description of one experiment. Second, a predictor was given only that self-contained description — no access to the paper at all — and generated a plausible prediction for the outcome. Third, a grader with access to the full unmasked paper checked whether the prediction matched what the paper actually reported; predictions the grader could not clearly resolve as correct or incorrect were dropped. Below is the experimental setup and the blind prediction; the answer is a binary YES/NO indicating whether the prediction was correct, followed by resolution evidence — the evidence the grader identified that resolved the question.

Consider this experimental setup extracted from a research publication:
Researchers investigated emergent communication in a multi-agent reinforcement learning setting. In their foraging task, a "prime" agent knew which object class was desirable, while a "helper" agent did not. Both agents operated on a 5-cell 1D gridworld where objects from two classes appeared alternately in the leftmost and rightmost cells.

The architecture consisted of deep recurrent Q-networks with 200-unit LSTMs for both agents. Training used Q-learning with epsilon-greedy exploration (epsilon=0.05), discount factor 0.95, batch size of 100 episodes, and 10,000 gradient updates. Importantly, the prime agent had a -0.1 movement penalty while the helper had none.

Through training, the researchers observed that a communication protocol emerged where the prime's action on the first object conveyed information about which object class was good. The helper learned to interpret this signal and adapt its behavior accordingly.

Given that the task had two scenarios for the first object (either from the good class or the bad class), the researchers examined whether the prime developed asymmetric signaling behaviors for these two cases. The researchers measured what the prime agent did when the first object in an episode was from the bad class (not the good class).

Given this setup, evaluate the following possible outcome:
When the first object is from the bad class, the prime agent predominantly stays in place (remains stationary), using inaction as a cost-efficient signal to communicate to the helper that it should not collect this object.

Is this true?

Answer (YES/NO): YES